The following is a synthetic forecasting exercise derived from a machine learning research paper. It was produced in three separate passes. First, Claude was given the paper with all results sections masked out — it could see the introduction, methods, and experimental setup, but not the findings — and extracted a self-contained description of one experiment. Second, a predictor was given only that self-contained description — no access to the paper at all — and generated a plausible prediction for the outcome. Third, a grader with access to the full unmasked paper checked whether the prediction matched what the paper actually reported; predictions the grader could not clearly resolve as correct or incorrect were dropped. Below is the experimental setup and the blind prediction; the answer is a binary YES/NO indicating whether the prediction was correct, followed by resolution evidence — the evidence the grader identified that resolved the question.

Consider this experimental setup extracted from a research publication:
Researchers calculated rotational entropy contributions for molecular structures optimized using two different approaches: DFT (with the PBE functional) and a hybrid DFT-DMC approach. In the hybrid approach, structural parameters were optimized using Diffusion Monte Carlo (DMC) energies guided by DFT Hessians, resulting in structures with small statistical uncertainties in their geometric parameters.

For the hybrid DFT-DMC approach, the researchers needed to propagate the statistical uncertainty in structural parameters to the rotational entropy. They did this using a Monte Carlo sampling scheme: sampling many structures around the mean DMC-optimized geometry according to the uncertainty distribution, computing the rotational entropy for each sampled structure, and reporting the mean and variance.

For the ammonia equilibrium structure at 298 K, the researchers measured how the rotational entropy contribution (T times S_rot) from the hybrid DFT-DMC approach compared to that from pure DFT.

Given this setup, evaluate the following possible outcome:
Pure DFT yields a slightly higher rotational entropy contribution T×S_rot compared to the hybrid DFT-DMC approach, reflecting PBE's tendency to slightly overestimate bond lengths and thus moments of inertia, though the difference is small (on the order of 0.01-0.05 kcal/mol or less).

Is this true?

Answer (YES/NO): NO